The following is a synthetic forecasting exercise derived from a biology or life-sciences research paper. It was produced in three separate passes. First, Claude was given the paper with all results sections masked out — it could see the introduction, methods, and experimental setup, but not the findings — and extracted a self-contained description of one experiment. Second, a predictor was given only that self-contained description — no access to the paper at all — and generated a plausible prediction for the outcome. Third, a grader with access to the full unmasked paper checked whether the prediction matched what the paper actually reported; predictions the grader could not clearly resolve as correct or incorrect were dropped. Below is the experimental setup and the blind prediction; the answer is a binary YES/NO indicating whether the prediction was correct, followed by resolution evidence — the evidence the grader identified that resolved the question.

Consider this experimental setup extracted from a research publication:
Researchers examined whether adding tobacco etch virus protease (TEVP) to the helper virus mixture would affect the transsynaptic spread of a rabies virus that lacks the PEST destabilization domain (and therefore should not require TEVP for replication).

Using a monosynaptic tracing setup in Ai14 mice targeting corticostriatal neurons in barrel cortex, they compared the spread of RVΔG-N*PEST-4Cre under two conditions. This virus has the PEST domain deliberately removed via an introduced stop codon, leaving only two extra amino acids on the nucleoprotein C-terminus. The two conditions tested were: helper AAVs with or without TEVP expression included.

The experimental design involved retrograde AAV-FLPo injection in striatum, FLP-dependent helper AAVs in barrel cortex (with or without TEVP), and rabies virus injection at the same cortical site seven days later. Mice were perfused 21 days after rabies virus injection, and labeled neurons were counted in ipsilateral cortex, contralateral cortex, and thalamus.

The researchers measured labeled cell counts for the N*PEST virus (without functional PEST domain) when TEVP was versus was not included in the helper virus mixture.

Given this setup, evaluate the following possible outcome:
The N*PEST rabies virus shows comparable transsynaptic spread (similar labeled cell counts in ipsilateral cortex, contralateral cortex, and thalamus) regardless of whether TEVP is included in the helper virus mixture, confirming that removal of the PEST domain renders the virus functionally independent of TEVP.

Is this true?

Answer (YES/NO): NO